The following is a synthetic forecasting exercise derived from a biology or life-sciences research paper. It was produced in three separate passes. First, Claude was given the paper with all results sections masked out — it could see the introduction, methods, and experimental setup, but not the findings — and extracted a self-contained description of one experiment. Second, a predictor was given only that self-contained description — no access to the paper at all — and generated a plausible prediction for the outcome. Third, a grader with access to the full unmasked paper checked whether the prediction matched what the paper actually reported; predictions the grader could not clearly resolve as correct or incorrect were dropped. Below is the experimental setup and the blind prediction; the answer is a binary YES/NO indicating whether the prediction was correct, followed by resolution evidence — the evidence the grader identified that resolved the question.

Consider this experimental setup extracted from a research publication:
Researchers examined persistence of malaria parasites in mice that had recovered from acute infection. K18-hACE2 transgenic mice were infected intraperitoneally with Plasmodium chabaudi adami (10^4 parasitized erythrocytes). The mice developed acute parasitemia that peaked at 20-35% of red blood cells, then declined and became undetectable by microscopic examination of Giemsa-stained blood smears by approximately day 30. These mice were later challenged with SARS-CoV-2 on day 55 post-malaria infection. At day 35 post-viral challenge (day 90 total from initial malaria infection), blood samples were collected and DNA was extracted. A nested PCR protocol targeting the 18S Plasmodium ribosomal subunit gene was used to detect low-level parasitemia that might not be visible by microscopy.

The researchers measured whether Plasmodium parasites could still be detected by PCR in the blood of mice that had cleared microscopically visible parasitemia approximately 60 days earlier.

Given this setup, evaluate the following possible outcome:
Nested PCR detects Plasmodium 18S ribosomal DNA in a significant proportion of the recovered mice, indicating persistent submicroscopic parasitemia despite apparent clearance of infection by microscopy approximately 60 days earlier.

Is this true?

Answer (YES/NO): YES